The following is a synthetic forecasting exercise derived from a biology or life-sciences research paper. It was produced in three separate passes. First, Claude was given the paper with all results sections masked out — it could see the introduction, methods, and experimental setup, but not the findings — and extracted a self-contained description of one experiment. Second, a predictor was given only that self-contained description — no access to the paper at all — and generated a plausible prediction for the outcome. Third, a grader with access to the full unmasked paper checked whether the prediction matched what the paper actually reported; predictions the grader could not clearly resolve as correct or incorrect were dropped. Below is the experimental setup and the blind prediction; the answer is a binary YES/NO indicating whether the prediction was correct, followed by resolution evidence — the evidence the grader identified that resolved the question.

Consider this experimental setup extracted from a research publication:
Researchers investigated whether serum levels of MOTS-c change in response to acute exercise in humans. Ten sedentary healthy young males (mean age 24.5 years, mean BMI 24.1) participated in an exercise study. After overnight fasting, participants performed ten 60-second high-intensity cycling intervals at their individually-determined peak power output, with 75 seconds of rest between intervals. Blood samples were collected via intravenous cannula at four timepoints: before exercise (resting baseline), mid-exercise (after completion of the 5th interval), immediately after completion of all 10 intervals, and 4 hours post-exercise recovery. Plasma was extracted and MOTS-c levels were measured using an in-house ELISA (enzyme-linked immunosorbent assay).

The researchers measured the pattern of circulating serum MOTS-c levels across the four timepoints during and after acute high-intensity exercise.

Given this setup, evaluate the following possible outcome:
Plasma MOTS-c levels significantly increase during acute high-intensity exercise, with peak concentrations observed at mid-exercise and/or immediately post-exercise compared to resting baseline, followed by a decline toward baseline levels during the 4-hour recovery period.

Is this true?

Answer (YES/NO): YES